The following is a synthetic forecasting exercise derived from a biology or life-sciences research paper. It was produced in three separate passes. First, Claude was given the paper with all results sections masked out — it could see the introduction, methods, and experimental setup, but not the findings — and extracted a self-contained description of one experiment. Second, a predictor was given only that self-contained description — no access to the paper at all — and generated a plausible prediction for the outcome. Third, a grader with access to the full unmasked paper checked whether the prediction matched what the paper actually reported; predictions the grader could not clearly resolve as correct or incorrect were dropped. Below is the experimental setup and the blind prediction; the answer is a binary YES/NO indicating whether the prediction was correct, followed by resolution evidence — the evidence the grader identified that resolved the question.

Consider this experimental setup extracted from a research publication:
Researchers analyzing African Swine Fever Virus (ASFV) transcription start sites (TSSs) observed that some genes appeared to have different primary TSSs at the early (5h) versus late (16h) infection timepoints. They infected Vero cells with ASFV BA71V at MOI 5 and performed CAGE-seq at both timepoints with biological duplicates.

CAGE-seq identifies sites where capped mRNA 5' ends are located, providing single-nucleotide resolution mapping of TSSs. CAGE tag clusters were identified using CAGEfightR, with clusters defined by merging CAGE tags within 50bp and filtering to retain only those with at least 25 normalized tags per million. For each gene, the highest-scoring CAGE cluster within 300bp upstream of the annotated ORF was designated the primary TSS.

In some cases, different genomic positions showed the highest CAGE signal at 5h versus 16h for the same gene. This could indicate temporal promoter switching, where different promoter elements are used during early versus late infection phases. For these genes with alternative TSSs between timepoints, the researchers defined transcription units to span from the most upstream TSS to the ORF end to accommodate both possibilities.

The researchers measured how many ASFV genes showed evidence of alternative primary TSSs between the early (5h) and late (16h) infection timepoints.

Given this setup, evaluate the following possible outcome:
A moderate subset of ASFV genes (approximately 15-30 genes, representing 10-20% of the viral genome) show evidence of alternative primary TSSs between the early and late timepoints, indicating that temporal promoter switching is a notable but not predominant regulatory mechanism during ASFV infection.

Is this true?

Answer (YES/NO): NO